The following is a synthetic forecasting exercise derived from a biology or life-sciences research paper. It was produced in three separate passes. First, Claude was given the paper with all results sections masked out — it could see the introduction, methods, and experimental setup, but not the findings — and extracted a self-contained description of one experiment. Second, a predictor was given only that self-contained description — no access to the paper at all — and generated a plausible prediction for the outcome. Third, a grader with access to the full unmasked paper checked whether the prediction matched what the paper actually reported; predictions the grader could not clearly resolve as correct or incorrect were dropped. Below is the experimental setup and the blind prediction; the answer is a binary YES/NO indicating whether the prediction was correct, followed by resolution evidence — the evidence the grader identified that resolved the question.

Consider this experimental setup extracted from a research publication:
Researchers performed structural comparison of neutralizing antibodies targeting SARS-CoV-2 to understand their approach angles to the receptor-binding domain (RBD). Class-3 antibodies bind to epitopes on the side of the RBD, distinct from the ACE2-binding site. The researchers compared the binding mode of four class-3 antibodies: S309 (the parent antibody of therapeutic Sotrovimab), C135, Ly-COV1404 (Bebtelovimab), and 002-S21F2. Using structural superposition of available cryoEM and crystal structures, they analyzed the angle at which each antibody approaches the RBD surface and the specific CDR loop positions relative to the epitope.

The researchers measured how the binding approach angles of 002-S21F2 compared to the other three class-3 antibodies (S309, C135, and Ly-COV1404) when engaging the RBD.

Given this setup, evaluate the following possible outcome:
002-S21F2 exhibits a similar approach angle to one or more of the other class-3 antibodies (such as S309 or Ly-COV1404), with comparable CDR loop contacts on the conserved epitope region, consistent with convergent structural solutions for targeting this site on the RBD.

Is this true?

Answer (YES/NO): NO